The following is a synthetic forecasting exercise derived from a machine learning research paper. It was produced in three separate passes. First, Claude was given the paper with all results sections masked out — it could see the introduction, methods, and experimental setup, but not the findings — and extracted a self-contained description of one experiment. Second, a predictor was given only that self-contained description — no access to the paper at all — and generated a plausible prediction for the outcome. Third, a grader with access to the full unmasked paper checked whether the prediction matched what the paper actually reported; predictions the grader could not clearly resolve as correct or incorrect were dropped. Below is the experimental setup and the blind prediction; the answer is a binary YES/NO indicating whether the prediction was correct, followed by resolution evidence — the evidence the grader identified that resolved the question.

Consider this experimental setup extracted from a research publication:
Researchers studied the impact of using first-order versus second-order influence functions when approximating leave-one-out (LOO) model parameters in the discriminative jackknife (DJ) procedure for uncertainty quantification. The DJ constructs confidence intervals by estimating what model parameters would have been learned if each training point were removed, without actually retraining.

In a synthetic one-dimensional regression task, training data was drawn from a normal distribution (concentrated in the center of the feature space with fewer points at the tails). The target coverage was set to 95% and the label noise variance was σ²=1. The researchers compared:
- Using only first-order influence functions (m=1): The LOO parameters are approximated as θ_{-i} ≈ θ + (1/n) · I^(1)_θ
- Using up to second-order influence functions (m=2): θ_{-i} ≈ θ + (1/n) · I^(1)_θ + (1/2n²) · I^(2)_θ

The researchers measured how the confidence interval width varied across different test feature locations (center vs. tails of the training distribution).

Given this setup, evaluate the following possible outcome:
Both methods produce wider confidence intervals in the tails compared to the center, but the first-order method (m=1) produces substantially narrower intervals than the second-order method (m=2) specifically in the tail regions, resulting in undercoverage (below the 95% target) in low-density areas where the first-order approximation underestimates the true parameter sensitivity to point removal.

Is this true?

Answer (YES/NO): NO